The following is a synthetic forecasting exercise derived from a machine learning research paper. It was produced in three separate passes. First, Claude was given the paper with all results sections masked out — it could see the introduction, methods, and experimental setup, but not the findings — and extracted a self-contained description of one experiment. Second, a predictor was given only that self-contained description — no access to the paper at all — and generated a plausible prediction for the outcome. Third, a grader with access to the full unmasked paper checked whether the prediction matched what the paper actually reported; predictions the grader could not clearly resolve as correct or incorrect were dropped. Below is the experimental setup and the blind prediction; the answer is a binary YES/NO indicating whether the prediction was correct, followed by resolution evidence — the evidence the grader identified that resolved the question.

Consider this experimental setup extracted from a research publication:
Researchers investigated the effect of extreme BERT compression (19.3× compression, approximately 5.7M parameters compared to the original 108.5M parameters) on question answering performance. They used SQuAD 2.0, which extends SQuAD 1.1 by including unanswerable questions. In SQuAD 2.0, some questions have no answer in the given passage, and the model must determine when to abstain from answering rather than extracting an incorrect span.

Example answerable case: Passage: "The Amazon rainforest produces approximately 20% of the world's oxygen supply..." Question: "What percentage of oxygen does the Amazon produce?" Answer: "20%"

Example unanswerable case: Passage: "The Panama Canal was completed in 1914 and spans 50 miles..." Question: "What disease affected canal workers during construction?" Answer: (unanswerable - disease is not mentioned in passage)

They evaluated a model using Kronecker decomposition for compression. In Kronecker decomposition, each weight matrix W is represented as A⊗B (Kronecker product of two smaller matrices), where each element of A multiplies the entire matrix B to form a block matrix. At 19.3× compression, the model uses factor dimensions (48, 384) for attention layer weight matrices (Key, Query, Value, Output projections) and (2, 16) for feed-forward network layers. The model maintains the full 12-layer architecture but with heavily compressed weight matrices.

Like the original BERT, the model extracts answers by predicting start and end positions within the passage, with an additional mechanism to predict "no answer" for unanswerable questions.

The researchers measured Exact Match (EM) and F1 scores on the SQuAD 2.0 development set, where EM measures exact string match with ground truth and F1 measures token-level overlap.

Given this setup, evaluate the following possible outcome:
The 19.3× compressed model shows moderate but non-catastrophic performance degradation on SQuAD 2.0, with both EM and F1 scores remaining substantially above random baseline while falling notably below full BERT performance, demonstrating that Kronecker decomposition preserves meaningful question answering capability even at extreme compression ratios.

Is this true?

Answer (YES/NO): YES